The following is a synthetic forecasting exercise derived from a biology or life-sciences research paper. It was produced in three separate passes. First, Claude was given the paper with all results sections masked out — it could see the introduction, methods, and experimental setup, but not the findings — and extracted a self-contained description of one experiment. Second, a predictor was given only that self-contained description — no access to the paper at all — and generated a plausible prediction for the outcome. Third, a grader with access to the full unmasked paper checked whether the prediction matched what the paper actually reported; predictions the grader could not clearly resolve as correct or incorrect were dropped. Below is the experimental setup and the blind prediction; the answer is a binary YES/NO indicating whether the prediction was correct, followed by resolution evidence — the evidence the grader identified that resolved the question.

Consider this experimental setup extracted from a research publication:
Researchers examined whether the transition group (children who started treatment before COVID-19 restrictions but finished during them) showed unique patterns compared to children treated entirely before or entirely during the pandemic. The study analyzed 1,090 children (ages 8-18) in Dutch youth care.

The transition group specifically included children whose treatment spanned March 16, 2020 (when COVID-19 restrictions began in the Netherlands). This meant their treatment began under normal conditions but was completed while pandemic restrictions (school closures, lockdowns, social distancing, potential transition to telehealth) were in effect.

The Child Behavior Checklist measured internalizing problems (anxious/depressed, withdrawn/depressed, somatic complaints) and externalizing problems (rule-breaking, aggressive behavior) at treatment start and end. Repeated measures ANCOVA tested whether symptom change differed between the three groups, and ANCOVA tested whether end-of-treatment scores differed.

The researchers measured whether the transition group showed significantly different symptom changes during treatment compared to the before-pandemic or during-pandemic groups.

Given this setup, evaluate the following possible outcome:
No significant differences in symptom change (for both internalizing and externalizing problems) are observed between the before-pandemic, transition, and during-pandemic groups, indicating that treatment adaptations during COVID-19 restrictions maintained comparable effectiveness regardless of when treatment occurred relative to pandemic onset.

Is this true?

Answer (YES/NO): YES